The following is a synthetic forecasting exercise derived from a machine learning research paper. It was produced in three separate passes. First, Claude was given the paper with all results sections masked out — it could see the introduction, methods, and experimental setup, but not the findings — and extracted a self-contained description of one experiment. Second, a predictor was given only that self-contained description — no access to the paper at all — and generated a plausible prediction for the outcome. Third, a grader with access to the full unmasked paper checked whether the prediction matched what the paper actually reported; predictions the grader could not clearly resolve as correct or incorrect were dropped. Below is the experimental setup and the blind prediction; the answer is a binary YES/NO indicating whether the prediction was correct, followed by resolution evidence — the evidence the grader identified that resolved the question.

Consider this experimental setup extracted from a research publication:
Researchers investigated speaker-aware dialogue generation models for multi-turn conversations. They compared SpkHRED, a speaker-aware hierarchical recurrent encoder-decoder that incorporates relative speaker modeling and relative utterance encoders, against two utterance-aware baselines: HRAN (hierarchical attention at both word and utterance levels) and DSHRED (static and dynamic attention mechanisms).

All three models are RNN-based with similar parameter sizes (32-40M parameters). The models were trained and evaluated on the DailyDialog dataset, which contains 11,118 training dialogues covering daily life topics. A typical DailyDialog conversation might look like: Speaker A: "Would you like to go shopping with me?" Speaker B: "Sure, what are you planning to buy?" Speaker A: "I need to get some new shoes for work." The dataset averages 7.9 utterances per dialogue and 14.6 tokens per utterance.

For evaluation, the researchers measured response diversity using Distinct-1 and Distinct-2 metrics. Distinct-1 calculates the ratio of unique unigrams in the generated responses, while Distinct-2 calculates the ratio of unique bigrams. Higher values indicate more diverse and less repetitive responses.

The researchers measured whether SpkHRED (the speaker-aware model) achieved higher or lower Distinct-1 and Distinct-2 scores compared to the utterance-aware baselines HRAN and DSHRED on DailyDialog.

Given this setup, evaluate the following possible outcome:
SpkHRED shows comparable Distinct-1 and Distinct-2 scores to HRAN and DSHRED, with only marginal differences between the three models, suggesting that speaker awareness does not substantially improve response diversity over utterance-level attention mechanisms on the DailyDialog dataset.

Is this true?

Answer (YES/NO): NO